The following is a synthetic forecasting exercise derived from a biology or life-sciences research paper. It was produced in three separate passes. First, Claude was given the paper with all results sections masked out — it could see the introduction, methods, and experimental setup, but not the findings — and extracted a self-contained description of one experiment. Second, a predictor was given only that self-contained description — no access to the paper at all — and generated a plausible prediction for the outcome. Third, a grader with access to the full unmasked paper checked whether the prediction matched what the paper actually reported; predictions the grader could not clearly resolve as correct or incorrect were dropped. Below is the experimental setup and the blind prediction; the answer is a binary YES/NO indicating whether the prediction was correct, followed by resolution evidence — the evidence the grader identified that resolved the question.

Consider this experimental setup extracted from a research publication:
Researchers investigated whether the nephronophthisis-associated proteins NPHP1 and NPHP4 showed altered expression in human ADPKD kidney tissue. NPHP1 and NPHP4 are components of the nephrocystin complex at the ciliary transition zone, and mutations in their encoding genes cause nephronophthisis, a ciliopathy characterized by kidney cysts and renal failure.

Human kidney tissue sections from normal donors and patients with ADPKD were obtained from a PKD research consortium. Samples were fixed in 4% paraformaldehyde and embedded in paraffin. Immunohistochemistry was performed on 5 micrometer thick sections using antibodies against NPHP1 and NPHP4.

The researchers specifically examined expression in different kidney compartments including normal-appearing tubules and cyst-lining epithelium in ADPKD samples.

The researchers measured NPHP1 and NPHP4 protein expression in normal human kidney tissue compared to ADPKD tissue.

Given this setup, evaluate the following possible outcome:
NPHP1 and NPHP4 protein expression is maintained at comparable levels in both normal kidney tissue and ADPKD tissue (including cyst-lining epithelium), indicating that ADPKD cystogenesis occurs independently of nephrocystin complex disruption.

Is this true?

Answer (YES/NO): NO